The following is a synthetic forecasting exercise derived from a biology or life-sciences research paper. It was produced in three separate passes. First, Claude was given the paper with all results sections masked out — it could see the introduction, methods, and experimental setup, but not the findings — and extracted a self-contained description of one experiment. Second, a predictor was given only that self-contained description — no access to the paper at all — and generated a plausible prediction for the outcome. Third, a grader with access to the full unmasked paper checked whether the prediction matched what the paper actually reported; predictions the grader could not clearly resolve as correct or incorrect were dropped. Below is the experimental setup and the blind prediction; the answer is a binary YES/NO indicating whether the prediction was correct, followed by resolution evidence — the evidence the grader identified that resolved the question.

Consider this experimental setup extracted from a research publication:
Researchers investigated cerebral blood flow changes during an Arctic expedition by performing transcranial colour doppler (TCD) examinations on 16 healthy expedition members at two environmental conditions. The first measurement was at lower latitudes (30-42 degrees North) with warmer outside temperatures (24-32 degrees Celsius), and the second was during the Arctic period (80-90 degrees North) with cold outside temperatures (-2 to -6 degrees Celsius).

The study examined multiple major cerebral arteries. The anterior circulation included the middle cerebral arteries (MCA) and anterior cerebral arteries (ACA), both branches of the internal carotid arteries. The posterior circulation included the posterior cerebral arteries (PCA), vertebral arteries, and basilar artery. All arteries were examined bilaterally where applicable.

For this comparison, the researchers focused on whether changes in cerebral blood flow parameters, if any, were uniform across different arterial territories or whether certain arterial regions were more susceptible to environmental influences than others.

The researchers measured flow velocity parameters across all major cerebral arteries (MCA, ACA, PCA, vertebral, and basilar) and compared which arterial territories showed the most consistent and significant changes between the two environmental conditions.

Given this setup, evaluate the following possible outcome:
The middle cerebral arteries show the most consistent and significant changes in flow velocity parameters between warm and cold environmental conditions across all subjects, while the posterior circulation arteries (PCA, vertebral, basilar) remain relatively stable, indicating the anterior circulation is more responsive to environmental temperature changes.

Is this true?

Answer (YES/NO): NO